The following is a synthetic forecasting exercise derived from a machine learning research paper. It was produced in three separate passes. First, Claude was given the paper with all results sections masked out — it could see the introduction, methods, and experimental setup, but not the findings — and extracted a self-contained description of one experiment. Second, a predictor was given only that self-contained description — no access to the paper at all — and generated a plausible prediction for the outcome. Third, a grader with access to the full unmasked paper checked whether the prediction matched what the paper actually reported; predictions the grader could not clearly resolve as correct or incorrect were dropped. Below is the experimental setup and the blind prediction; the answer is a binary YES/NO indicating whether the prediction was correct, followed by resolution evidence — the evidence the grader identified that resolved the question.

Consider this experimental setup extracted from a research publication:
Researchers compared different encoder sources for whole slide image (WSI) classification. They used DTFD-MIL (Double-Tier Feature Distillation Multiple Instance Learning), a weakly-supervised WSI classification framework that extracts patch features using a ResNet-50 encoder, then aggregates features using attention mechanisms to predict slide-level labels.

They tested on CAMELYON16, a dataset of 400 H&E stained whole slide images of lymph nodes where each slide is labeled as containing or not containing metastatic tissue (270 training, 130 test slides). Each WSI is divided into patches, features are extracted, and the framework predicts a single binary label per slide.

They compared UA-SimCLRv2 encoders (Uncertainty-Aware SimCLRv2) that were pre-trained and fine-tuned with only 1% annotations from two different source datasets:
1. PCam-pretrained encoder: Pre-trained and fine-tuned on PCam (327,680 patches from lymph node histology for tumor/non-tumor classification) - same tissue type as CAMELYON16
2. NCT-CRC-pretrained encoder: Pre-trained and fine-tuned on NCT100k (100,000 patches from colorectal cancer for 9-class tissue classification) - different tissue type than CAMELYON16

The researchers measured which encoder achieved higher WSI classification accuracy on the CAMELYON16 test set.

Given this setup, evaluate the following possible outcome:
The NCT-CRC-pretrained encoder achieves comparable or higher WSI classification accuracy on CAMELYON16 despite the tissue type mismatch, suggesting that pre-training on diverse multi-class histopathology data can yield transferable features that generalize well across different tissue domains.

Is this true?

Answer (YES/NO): YES